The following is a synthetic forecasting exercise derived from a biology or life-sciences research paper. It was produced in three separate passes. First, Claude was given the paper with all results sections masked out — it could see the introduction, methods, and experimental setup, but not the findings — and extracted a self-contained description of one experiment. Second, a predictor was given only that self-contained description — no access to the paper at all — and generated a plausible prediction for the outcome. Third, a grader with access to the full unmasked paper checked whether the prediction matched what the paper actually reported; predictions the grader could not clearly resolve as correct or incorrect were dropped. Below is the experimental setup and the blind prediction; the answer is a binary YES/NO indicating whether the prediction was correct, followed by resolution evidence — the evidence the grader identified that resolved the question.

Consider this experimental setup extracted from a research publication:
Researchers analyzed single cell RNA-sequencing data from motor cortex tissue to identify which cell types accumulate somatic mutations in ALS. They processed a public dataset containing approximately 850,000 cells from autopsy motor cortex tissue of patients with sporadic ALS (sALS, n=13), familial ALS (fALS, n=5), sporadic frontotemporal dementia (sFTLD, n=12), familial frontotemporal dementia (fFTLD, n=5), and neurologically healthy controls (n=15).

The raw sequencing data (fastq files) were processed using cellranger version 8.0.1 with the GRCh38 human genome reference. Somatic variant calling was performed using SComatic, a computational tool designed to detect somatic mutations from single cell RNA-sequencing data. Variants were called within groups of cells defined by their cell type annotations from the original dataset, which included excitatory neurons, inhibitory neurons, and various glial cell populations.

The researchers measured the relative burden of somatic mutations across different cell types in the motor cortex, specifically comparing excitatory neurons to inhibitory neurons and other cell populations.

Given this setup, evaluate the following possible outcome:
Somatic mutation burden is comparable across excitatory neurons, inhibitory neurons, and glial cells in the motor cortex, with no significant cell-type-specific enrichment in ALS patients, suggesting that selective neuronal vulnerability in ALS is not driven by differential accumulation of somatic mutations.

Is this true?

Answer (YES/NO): NO